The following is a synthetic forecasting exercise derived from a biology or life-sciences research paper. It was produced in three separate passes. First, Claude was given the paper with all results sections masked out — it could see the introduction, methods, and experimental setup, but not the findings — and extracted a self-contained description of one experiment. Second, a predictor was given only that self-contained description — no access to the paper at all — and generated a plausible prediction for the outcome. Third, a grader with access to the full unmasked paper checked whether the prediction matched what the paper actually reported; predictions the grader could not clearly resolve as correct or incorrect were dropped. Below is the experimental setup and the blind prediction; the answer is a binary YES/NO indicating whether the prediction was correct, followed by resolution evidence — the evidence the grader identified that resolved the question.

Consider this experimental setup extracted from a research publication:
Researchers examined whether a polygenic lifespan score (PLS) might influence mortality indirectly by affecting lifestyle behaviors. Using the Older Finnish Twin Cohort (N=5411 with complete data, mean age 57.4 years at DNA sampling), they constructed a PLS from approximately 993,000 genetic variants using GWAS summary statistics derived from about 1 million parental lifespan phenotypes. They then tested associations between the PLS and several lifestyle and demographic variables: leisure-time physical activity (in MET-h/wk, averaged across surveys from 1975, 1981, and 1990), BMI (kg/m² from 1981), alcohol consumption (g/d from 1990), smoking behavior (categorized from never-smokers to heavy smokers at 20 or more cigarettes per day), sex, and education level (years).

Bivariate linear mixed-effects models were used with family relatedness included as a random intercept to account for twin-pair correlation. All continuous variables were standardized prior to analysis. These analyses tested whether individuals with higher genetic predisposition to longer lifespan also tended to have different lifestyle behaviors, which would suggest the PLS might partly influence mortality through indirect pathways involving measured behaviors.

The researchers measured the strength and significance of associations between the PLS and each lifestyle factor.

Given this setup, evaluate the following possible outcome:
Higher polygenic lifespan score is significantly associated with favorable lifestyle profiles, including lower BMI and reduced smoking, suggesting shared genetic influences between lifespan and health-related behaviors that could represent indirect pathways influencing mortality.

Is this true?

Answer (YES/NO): NO